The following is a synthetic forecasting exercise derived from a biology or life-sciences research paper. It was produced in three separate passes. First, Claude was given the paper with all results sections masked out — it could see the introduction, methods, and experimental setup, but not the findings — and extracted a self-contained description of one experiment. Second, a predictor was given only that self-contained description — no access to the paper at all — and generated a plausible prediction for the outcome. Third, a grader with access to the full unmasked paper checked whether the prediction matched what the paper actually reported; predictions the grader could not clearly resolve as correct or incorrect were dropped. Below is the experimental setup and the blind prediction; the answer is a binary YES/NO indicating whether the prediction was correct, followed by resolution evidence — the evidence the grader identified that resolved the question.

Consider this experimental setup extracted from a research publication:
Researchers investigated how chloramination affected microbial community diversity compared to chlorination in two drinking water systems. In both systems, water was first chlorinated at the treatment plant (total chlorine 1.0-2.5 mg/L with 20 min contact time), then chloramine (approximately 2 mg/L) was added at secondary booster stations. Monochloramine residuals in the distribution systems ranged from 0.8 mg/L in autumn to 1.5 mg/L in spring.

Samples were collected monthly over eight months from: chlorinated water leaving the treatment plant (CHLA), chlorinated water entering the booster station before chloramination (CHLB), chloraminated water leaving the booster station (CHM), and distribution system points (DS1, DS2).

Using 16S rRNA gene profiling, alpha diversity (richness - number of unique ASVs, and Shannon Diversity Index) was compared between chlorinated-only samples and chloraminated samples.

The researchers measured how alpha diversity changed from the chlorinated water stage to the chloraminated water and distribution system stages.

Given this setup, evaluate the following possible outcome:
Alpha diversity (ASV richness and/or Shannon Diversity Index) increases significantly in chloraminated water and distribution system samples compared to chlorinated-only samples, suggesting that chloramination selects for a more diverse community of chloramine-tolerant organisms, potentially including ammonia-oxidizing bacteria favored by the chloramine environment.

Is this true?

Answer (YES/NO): NO